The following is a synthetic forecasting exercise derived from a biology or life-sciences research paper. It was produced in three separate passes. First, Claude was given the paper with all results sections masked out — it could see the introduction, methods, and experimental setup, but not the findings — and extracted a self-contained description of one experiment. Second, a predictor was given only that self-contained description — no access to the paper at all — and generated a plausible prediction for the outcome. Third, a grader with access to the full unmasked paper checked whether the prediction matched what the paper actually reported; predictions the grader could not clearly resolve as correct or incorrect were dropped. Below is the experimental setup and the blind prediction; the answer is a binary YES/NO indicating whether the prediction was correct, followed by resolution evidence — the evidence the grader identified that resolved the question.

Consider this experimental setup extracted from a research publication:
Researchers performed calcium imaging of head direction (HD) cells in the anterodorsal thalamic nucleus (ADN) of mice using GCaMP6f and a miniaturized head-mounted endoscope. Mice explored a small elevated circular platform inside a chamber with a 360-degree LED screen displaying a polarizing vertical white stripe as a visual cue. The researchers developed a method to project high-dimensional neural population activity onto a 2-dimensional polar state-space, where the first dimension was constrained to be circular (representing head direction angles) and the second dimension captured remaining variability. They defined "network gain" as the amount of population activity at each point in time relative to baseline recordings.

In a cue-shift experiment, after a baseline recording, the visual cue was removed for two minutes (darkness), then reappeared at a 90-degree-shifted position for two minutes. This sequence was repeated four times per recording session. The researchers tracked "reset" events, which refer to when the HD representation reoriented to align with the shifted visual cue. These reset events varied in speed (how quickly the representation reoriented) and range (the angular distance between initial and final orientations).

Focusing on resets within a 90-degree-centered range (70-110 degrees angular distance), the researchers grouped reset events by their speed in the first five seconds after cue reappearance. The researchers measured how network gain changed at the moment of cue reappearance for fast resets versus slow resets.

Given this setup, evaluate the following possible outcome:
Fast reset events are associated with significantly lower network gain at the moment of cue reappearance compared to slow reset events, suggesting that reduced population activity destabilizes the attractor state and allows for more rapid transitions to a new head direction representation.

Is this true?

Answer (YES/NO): YES